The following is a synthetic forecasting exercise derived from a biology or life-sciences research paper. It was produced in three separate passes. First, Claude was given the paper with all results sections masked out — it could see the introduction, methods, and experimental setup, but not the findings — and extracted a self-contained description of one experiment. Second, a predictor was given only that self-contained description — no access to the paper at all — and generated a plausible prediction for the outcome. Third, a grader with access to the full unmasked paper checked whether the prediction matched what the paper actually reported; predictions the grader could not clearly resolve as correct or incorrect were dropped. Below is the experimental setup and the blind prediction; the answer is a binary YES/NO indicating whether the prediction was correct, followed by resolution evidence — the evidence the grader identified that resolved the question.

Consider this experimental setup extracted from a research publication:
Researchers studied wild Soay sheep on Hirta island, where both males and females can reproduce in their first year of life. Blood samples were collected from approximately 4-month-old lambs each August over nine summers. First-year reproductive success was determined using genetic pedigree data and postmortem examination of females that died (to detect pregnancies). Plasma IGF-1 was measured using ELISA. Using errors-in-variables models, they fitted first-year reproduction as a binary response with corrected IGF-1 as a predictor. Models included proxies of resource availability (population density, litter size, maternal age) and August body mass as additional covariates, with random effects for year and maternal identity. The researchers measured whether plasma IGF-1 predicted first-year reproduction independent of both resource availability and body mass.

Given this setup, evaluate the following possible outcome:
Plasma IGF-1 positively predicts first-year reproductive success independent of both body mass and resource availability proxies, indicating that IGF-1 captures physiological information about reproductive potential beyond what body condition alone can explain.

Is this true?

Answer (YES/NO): NO